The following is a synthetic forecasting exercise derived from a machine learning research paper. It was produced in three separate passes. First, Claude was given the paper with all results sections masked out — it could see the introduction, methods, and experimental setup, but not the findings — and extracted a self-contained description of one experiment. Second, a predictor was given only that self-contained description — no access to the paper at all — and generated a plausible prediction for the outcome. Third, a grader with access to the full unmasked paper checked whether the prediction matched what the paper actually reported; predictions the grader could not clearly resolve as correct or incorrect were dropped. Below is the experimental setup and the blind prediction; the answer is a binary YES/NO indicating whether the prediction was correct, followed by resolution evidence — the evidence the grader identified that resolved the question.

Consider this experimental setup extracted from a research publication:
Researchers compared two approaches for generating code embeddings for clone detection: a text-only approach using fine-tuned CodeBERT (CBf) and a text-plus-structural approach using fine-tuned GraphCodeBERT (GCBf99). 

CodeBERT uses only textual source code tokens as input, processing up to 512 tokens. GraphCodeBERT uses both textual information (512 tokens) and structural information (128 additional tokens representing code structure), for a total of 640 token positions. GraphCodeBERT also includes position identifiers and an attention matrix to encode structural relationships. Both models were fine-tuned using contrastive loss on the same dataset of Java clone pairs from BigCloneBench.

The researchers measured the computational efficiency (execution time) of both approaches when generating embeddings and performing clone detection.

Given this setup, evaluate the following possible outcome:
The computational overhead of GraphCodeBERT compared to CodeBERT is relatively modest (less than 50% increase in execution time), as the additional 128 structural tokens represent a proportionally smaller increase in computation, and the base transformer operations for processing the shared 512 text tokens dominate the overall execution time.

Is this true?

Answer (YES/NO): NO